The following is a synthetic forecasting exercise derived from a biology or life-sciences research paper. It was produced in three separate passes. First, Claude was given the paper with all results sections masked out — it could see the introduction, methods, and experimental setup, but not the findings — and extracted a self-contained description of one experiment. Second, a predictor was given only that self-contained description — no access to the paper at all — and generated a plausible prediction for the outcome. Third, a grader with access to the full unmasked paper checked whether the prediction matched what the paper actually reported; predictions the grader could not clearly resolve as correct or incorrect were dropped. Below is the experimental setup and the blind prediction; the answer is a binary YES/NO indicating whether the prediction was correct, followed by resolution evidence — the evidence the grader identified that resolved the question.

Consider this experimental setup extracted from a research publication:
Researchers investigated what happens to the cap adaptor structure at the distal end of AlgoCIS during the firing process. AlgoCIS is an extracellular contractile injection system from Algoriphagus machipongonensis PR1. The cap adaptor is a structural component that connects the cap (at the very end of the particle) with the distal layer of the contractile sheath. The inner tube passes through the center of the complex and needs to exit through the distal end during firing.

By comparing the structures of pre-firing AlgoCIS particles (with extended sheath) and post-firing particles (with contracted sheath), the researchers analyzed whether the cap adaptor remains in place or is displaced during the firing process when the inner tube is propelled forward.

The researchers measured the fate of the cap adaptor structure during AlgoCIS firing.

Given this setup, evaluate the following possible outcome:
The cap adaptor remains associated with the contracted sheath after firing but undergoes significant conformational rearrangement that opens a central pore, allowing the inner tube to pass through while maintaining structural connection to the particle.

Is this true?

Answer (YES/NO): NO